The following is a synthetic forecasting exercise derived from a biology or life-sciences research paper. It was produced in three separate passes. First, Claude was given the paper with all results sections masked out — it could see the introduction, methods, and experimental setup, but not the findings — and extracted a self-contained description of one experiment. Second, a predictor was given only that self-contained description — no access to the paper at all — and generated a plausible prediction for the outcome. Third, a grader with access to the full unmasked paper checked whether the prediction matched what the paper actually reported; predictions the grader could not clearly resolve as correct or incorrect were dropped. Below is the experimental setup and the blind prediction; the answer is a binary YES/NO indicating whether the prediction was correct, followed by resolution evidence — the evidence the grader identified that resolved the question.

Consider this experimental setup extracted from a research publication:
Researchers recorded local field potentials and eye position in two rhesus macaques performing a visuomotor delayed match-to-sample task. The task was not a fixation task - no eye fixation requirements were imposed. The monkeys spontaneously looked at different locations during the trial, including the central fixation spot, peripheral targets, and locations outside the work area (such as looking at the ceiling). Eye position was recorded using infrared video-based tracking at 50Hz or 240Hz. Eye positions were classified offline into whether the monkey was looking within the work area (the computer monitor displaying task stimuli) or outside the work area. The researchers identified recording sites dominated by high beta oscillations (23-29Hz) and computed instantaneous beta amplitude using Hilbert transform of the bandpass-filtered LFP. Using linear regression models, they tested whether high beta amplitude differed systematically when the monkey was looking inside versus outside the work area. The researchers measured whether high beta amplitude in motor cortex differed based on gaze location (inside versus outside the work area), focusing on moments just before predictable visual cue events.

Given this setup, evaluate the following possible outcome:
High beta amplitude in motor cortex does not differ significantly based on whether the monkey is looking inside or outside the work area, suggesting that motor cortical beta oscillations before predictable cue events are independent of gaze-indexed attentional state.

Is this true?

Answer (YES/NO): NO